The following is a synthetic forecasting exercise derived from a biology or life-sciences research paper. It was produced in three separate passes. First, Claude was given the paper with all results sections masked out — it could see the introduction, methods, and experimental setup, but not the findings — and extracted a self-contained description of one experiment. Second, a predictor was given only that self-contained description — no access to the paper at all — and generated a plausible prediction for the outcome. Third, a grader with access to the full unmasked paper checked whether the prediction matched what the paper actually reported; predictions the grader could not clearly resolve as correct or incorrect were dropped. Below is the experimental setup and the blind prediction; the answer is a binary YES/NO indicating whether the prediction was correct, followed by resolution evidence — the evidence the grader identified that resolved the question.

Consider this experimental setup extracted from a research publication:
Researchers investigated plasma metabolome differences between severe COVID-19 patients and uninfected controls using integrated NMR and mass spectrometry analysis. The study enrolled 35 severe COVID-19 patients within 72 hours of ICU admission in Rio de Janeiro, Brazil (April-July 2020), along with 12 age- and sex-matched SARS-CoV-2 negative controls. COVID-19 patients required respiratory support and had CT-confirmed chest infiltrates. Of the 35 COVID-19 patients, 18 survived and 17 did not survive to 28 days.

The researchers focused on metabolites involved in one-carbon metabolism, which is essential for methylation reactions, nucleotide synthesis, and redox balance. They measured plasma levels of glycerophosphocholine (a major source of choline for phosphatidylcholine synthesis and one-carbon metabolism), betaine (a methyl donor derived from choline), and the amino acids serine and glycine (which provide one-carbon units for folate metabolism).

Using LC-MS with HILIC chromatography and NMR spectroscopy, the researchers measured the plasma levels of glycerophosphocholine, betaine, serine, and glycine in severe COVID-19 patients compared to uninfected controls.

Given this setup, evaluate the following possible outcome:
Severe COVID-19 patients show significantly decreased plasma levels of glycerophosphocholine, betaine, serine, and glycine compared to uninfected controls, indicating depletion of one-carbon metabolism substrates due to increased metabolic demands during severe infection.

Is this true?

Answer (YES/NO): YES